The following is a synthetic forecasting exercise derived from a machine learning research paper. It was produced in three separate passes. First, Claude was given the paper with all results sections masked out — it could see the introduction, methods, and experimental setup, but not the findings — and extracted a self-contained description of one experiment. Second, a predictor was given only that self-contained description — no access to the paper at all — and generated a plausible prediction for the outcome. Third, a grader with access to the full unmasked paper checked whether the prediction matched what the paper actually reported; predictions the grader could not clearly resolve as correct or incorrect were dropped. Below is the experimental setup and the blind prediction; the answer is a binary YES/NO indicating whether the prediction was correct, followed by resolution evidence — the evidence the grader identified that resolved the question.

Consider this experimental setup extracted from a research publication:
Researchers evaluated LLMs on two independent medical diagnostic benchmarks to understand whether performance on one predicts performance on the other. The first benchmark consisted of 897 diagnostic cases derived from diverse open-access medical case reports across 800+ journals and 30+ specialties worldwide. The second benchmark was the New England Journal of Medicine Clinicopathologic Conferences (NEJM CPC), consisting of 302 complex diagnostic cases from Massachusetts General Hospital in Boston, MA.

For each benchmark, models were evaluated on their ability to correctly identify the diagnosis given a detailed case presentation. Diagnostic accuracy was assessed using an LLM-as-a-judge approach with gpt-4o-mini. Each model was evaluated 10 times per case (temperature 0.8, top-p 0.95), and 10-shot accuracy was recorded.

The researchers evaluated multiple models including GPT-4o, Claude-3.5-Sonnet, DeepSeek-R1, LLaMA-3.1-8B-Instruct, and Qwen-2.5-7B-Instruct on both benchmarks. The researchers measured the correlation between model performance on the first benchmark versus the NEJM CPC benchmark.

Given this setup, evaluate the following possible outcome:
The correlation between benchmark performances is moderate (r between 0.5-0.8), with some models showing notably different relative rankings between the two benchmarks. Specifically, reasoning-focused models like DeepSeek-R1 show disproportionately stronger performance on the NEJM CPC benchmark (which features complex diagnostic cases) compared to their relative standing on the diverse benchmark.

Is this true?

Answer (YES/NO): NO